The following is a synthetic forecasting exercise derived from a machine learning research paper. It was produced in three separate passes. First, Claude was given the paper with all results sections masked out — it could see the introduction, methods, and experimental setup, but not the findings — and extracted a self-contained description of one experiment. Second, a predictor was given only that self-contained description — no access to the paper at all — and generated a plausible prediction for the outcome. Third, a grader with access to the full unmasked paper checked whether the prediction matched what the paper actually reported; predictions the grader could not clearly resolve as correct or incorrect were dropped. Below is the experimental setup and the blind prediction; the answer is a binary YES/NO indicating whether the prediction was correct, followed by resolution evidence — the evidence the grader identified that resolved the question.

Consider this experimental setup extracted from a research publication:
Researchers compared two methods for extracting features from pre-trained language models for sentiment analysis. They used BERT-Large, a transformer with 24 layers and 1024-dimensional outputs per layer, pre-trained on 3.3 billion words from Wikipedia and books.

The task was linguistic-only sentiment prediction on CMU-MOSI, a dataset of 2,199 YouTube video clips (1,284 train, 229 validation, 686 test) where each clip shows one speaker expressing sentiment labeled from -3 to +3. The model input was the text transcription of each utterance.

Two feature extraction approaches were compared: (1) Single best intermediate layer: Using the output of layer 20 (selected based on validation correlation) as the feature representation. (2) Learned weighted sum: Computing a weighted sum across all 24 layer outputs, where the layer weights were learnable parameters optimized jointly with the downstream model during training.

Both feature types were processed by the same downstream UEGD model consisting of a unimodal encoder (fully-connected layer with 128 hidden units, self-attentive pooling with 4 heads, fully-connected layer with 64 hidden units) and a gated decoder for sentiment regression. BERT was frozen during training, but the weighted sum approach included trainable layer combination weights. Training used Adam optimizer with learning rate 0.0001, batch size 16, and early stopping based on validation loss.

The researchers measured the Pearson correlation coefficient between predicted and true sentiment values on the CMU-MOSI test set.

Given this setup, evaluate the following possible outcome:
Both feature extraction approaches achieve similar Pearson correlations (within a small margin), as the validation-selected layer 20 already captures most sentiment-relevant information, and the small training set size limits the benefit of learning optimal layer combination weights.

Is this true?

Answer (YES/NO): NO